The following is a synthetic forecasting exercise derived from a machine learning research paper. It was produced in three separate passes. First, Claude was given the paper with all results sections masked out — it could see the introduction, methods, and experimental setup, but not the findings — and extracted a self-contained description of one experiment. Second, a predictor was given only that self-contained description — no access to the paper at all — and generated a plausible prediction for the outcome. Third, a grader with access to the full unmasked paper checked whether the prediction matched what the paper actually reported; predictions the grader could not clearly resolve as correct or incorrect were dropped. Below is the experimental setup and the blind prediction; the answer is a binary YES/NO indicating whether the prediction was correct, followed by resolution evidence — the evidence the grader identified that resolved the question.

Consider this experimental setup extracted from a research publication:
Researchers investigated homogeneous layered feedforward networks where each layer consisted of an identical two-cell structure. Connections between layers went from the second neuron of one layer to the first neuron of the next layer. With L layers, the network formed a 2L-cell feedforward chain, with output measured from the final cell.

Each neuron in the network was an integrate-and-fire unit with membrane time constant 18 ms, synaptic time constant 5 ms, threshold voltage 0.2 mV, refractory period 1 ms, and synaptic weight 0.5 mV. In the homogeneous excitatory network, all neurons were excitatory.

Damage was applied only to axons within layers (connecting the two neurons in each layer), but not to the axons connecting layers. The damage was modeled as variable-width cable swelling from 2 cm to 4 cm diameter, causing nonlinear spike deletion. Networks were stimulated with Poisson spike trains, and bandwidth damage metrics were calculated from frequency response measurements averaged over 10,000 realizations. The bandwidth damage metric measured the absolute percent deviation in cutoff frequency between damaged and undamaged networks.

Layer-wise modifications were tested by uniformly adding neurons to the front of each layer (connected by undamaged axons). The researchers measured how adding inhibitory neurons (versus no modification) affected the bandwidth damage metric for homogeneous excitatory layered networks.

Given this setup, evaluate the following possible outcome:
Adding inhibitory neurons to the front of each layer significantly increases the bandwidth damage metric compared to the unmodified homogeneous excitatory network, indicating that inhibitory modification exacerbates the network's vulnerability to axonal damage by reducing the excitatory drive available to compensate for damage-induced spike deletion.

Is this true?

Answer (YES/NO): NO